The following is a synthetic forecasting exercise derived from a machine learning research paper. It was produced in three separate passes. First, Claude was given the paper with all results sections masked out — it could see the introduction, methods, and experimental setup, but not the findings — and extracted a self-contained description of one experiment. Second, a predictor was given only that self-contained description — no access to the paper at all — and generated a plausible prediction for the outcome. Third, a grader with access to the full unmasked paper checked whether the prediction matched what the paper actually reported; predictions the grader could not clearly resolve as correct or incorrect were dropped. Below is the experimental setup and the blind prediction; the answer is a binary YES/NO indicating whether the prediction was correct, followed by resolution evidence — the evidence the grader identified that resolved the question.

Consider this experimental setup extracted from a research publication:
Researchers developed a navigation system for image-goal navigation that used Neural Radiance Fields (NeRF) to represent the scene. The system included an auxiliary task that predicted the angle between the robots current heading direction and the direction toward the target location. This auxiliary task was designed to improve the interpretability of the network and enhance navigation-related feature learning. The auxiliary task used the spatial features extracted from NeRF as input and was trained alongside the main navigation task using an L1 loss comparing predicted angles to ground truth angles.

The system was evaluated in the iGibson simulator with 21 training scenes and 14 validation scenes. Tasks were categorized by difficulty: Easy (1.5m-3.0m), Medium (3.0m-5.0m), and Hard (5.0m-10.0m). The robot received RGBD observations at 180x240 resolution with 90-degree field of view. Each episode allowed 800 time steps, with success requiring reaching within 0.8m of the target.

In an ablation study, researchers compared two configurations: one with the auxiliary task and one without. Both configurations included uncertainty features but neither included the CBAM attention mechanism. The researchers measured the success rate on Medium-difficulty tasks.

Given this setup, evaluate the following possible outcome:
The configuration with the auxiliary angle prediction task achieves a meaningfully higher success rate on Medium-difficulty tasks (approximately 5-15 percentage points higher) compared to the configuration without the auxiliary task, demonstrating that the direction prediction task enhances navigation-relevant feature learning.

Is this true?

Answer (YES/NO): YES